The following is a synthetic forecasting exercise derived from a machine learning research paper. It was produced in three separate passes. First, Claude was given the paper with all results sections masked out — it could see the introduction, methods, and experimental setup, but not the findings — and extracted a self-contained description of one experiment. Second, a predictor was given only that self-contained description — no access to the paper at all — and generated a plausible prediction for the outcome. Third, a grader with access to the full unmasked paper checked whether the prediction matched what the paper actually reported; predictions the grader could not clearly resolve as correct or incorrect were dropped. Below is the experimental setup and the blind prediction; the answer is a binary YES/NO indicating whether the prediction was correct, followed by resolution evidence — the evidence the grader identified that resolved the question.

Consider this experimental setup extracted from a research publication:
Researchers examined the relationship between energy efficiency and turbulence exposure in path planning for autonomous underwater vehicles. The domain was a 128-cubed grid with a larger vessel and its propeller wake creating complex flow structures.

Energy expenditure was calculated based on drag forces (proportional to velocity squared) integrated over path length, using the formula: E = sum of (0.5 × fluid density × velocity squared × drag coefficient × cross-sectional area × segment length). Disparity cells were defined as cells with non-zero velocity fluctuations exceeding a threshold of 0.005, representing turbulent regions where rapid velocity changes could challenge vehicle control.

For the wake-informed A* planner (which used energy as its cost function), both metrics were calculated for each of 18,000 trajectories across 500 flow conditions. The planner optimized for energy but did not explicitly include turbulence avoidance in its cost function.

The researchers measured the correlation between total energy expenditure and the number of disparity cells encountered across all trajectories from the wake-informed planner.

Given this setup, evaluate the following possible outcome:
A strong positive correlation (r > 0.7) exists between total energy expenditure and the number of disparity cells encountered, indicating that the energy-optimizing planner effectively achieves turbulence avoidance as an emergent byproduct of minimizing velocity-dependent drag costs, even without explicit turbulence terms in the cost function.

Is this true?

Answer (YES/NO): NO